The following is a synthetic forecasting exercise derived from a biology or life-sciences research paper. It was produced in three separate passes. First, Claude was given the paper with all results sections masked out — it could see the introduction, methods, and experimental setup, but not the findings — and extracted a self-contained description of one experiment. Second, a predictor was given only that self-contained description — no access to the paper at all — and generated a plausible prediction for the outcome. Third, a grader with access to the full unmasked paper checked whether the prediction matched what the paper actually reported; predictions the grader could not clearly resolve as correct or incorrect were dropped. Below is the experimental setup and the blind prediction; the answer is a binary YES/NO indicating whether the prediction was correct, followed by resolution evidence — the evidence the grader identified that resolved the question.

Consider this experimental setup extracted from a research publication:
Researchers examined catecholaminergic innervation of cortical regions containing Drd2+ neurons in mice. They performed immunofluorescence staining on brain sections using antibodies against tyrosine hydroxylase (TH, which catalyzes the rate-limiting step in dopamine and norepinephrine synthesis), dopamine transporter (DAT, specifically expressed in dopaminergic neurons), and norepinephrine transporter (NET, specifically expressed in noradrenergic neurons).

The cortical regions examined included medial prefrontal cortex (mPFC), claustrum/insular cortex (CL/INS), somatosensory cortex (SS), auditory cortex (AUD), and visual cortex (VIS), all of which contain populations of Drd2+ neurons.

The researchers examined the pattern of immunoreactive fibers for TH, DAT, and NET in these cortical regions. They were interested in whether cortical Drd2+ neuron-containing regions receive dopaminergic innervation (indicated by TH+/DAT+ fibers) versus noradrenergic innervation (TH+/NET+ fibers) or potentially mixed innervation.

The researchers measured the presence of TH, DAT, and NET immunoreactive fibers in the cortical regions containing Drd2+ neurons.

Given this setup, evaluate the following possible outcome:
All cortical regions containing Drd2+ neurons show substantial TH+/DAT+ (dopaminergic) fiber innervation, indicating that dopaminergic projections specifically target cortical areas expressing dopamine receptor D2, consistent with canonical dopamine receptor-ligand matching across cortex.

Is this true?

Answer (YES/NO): NO